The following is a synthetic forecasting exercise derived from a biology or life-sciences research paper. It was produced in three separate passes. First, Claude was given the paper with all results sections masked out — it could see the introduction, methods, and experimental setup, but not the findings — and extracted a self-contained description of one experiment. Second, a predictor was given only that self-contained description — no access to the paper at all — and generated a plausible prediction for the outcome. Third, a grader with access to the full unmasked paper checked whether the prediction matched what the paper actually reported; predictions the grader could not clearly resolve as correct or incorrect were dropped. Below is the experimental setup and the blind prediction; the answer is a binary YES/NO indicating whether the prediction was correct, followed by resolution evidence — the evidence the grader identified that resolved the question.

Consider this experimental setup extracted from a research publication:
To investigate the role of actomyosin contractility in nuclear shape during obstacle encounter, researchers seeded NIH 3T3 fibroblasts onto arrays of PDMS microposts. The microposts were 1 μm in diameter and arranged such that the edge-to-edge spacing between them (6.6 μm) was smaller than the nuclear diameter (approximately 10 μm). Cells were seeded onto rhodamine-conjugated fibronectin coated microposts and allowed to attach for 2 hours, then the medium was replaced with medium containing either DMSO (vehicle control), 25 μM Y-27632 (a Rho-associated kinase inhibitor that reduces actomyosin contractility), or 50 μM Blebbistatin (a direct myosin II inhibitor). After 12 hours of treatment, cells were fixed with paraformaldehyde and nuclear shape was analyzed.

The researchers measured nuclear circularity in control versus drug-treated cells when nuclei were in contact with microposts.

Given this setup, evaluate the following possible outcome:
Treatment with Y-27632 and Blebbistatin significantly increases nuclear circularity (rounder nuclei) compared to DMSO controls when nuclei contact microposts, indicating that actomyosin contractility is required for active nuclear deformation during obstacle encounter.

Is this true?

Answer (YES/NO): NO